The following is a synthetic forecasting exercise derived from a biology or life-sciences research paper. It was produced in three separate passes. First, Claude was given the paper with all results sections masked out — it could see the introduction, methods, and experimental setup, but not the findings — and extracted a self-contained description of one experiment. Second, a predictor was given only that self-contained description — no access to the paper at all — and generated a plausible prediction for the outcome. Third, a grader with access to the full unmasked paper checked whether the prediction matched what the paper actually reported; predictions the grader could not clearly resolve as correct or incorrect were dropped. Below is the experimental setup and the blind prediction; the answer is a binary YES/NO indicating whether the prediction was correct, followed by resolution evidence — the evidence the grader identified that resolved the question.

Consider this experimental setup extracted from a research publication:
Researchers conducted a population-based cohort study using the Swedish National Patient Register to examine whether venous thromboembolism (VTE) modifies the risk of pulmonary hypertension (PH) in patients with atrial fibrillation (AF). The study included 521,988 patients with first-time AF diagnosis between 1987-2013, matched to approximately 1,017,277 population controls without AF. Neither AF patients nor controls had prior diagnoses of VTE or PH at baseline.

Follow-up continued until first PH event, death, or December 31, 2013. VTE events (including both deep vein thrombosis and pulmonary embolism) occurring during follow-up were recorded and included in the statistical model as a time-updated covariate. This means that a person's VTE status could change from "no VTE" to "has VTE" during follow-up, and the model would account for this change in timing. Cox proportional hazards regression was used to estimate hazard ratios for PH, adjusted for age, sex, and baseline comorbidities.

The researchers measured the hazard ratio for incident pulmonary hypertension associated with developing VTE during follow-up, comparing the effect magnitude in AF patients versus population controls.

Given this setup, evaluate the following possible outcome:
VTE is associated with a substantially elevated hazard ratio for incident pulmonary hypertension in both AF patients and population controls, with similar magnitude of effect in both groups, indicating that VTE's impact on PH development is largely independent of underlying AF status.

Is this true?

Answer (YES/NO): NO